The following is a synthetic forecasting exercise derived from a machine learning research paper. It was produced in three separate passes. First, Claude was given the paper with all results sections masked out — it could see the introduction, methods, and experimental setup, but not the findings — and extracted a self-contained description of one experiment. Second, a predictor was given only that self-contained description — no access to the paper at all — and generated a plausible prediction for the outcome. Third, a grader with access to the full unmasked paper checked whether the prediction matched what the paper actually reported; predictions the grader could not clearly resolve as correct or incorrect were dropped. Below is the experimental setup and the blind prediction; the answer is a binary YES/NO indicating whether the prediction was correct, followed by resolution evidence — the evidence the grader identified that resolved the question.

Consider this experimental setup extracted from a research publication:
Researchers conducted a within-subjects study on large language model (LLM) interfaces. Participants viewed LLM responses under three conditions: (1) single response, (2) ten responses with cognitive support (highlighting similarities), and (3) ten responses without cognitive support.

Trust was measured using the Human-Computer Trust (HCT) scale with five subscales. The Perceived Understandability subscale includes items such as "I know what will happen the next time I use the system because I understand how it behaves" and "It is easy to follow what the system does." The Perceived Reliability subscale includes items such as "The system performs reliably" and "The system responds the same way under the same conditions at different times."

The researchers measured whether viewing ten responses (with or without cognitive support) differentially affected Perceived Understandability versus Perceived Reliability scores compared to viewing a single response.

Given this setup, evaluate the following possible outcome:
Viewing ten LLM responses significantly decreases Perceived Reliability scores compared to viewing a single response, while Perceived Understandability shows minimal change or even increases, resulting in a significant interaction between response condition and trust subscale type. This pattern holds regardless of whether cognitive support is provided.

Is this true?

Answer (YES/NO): NO